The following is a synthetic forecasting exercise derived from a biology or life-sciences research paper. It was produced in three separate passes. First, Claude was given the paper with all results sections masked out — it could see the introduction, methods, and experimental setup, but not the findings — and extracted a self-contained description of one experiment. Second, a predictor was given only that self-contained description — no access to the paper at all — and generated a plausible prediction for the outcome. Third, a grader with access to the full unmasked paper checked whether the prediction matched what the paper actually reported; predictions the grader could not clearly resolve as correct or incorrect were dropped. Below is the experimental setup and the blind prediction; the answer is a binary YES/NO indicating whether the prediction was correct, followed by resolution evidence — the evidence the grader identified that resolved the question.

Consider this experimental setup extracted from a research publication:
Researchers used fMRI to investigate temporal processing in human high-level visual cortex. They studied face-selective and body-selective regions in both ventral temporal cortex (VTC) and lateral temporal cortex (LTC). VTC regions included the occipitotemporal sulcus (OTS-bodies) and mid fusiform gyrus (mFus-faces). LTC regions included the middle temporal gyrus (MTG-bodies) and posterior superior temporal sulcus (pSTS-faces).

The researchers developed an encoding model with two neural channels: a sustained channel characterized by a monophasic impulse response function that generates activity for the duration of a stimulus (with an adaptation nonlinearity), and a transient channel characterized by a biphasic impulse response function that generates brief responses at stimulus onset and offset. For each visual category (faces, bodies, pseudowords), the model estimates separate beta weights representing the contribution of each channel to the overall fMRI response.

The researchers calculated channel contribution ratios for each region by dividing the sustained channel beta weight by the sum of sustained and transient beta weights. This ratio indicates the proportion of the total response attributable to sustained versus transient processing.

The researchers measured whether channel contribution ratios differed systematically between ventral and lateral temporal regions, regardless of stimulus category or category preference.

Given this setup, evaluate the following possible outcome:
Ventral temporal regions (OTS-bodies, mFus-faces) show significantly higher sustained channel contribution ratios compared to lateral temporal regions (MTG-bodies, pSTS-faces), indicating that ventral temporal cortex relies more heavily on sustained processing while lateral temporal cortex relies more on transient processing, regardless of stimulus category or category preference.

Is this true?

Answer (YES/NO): YES